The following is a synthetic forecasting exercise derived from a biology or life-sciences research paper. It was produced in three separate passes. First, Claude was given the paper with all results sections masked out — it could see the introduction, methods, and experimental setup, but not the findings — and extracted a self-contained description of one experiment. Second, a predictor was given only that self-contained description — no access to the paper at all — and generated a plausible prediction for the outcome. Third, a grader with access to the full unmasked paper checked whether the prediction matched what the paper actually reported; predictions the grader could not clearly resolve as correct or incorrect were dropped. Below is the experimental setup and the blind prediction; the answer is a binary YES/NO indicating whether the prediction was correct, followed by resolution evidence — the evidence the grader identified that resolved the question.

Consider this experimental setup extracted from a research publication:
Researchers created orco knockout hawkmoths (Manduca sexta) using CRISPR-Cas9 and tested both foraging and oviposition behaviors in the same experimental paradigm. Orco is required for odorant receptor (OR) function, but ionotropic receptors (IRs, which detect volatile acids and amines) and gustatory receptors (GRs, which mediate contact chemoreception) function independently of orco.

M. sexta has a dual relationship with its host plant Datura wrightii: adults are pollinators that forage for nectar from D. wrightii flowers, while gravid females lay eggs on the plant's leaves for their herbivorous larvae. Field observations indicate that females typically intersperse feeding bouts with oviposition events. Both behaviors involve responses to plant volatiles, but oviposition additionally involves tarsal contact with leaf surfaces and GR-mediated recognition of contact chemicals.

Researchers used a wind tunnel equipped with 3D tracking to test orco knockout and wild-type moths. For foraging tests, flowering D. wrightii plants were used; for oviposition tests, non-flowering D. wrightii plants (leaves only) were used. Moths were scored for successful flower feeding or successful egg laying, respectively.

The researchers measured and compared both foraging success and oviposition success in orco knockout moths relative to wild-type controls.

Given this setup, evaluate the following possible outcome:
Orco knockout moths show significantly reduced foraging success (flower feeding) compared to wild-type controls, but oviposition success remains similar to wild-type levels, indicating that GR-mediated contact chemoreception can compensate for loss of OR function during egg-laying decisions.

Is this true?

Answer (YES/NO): YES